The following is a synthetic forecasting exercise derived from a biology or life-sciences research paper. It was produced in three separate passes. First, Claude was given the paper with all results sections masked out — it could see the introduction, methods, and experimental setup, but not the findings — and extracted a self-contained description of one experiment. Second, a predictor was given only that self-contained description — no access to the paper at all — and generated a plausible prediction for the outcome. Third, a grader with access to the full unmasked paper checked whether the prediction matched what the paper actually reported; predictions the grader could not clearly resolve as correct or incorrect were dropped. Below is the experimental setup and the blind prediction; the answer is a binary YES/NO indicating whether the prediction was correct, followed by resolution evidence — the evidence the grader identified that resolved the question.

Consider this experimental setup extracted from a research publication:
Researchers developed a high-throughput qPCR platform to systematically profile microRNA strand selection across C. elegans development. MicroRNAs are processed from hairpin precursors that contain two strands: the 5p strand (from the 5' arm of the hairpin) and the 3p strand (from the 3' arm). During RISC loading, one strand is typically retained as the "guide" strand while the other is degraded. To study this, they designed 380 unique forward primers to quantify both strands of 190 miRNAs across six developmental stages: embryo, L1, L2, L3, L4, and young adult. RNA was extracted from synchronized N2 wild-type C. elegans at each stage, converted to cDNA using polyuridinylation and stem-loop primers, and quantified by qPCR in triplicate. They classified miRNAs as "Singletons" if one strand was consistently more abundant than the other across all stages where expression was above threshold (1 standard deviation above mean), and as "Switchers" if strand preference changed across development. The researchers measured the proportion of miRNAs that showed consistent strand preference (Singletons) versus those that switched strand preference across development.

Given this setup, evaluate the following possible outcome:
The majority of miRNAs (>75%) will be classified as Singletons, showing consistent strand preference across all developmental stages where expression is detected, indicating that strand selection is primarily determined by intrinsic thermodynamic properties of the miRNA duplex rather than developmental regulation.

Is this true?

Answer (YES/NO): NO